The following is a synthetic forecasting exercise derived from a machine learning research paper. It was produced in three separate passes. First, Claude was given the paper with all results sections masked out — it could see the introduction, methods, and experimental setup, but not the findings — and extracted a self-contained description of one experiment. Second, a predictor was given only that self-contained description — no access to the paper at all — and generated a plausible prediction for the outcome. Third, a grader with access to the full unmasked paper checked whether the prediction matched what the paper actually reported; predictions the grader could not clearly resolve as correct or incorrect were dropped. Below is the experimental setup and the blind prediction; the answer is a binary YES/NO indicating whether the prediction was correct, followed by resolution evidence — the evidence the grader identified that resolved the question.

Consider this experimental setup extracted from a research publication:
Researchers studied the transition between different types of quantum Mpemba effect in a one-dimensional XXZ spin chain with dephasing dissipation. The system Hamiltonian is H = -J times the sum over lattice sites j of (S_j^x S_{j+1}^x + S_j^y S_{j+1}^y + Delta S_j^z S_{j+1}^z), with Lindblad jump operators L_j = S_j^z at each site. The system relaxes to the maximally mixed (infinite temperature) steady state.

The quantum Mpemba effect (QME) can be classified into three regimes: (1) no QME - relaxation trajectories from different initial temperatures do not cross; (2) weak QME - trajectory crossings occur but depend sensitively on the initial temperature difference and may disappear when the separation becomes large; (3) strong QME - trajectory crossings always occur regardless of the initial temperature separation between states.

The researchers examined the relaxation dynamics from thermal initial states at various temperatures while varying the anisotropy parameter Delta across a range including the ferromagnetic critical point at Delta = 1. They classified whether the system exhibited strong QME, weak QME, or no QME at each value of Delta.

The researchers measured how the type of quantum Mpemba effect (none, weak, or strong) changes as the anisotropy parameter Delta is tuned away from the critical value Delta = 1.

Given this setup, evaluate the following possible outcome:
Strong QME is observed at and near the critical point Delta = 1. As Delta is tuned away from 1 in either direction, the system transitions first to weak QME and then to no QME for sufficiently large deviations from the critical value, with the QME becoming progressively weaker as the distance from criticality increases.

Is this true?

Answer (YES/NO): YES